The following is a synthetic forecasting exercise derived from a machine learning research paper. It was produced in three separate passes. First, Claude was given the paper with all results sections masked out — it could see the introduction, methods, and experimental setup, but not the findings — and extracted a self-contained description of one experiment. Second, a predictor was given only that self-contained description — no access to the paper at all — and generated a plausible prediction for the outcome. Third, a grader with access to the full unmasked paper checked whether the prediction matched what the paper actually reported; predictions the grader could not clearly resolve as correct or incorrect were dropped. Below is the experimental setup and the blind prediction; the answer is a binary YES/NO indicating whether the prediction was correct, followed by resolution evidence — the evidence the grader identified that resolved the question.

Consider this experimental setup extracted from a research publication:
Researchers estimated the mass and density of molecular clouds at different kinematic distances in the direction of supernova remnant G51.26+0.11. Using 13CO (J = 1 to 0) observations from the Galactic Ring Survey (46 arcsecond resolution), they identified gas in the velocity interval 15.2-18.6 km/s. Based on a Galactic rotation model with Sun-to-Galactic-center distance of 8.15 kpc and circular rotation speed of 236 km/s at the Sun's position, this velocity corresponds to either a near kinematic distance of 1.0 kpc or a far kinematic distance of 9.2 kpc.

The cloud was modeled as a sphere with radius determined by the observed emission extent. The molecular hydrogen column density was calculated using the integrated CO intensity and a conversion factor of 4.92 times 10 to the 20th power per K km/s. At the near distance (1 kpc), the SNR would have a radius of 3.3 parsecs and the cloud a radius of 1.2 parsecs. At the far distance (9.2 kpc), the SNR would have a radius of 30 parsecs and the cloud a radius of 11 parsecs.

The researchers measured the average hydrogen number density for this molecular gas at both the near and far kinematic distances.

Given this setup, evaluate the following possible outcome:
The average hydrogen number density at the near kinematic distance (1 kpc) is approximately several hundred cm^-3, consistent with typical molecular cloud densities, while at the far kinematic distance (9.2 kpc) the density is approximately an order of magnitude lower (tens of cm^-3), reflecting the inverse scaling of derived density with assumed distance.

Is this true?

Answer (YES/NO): YES